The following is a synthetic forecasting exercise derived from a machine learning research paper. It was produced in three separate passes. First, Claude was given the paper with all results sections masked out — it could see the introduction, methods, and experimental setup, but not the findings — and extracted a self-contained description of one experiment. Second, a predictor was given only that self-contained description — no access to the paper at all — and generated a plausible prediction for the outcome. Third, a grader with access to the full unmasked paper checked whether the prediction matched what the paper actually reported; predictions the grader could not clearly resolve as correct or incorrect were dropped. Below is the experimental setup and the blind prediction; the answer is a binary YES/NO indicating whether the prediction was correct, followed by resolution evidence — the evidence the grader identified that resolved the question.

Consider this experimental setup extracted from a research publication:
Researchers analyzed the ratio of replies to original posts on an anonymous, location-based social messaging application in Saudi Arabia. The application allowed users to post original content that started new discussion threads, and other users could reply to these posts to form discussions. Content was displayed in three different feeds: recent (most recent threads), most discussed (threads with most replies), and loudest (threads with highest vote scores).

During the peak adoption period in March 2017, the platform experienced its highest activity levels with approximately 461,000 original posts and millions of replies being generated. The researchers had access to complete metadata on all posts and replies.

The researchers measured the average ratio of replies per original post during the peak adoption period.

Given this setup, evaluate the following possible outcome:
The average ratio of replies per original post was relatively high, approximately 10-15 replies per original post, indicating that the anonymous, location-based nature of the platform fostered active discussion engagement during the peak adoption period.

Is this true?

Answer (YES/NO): NO